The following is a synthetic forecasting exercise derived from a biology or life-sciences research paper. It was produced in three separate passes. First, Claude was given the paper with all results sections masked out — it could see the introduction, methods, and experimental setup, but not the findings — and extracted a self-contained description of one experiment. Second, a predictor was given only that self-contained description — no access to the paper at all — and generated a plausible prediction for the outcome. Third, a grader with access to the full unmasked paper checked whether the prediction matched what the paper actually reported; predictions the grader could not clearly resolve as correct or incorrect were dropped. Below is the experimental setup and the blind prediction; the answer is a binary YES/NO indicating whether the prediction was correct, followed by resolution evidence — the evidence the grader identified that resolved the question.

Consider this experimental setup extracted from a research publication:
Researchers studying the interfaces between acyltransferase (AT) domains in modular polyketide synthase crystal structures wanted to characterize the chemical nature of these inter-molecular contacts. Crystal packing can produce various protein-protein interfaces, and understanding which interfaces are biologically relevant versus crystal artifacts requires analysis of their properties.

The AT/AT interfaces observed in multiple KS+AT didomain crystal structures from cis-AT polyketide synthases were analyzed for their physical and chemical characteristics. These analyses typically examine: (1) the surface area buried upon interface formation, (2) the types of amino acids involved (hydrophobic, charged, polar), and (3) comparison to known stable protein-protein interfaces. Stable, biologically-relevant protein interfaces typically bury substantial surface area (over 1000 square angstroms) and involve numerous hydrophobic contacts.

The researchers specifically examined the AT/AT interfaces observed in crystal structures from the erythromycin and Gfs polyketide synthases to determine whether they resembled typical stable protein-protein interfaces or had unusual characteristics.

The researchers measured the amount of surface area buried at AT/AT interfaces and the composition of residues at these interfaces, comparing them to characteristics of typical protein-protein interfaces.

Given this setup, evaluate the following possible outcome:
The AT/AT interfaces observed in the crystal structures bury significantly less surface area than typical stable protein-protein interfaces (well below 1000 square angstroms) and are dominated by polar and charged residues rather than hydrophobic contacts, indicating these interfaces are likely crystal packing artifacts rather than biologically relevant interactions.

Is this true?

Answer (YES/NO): NO